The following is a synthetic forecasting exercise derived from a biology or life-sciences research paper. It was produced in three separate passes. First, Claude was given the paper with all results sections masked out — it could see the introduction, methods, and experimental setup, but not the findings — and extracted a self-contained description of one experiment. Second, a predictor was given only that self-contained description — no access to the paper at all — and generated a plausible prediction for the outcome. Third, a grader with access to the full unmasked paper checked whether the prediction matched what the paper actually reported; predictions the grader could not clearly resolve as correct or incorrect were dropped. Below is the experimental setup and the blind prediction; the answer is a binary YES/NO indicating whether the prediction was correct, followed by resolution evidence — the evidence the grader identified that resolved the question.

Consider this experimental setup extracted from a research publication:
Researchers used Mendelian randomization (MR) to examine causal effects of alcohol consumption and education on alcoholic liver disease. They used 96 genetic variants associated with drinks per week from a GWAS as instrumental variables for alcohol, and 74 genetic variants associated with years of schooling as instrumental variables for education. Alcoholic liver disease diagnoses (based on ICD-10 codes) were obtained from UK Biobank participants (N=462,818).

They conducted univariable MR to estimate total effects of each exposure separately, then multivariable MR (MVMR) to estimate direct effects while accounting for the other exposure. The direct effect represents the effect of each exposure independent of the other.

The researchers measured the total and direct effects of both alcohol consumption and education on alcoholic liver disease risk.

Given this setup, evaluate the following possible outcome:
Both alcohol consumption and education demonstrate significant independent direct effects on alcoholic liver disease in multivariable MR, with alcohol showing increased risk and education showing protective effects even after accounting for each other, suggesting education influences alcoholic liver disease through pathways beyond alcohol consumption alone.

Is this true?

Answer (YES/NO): YES